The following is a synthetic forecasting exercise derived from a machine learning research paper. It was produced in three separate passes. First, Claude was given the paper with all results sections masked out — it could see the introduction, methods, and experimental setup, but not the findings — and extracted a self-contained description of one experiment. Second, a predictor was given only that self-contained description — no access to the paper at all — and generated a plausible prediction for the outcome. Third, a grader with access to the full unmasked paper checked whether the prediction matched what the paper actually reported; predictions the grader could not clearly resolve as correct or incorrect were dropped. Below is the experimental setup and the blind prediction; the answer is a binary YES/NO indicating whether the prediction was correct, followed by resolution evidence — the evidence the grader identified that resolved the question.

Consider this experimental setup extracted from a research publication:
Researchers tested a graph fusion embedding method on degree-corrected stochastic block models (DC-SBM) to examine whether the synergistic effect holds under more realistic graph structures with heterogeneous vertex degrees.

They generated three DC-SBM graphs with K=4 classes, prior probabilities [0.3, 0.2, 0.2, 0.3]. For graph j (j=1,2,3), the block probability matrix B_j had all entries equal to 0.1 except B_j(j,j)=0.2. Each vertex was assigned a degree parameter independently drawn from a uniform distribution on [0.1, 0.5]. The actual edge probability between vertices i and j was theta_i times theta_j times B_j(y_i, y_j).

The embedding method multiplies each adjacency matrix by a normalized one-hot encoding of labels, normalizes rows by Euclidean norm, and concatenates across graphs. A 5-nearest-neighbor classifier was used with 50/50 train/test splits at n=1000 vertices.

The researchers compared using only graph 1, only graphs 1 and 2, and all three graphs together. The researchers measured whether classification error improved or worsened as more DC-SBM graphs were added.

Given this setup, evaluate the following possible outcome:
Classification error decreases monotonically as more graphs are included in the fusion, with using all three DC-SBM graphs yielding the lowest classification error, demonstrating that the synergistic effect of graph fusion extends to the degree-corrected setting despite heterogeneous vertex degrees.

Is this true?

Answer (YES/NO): YES